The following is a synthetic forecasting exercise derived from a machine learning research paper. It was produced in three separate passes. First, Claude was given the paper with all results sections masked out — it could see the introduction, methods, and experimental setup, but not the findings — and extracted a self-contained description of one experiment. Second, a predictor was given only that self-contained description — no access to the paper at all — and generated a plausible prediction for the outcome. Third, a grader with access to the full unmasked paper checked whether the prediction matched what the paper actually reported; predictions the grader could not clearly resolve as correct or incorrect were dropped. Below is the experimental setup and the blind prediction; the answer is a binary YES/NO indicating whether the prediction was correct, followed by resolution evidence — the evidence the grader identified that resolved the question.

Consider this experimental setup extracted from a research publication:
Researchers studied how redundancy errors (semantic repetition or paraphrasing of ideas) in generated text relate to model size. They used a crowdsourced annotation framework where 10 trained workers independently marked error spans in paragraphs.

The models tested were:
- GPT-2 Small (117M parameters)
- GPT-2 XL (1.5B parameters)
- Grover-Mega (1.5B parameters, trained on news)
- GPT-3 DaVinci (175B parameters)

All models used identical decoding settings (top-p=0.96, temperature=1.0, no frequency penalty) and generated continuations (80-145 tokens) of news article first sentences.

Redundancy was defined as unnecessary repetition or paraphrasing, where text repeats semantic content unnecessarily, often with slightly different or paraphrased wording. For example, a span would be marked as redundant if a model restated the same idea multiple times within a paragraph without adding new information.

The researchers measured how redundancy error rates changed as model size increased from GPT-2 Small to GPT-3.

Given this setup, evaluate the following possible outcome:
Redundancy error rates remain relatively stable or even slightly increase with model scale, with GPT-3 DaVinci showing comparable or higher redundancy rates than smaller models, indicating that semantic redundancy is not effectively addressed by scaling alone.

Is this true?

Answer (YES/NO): YES